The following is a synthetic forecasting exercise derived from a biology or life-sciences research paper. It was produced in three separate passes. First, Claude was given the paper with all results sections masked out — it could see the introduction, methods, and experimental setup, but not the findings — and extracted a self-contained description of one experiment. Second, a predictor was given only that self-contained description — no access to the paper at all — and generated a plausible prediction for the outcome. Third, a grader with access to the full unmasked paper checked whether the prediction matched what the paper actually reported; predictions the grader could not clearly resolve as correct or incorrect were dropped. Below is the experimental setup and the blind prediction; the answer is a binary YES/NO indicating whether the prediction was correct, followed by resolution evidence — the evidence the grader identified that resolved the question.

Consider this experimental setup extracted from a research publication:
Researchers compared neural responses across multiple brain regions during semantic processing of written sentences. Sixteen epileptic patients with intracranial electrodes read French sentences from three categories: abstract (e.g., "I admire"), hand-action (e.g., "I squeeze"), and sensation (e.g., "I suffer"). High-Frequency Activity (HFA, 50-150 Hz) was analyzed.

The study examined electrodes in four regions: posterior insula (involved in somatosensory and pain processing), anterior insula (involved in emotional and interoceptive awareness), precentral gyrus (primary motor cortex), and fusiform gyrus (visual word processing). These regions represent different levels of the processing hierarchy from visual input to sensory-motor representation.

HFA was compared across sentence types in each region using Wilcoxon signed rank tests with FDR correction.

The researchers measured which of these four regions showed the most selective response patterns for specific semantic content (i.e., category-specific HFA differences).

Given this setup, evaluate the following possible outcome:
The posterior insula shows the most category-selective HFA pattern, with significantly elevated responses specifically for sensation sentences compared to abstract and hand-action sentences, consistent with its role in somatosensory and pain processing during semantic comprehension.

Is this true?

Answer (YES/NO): YES